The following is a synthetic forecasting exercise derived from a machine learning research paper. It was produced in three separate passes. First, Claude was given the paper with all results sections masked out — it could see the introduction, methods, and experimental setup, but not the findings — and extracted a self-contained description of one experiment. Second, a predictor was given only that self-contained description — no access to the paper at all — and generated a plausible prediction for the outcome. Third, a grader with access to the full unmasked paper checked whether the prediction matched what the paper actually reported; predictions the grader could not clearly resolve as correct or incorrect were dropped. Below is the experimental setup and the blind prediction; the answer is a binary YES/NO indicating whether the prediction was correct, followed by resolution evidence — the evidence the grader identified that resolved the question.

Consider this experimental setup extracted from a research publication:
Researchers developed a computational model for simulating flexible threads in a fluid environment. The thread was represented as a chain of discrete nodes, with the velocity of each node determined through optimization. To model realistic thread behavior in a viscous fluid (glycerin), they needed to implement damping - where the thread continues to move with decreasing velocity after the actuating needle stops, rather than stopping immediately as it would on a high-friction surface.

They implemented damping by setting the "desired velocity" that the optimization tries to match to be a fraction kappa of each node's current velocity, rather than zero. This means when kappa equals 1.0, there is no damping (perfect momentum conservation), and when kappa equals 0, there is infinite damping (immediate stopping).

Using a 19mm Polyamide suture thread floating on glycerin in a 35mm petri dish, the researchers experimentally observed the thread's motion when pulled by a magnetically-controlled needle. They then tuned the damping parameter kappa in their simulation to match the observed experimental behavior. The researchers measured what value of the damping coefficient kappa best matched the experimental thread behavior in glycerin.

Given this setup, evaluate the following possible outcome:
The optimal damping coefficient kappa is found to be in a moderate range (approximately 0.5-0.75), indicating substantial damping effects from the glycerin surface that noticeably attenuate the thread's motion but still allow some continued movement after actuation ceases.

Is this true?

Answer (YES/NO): NO